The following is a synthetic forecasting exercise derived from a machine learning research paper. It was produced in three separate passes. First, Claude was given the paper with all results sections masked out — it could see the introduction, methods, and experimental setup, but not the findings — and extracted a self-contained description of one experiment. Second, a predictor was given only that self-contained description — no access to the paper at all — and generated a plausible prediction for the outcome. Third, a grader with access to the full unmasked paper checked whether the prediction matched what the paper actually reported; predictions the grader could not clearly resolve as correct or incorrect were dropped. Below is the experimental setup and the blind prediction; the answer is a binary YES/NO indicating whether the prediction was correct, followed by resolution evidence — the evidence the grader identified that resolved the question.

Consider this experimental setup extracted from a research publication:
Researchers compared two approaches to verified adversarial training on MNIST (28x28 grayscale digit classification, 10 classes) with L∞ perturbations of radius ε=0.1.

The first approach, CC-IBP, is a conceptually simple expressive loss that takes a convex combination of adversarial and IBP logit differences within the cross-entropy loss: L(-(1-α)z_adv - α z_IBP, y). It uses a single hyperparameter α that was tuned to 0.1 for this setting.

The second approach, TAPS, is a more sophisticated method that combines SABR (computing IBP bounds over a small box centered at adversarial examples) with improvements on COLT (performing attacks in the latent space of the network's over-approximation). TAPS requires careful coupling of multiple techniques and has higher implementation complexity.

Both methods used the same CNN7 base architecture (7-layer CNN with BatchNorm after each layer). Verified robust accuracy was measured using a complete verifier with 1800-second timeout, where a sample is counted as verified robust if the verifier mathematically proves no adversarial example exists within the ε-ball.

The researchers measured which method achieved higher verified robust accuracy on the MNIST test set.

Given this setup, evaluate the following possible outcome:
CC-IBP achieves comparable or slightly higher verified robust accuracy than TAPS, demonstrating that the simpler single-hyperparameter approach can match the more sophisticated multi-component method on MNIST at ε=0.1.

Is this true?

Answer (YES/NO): YES